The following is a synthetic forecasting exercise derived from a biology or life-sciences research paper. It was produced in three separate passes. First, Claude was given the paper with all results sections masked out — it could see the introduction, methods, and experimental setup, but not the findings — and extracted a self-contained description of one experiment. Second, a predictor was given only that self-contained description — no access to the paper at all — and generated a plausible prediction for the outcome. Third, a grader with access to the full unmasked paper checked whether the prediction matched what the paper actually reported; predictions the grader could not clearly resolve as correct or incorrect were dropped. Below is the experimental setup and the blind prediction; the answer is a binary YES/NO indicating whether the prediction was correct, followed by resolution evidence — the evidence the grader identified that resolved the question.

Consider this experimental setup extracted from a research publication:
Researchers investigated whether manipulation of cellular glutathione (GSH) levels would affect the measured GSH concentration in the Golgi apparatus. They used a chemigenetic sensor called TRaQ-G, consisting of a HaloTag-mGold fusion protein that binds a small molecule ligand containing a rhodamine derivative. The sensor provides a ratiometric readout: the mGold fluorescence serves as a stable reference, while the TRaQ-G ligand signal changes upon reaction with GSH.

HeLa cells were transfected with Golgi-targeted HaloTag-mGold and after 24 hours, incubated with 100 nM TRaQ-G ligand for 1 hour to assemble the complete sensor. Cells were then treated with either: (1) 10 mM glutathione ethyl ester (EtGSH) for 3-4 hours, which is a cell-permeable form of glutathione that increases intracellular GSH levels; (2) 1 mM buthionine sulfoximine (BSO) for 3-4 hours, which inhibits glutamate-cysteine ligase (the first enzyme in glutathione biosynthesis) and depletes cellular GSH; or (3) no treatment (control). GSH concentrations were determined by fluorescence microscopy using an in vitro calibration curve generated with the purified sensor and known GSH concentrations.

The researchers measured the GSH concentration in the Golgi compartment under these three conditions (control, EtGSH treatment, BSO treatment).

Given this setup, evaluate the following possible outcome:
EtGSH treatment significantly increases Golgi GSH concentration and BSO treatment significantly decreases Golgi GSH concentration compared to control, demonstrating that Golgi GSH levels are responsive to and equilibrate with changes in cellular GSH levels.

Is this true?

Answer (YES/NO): YES